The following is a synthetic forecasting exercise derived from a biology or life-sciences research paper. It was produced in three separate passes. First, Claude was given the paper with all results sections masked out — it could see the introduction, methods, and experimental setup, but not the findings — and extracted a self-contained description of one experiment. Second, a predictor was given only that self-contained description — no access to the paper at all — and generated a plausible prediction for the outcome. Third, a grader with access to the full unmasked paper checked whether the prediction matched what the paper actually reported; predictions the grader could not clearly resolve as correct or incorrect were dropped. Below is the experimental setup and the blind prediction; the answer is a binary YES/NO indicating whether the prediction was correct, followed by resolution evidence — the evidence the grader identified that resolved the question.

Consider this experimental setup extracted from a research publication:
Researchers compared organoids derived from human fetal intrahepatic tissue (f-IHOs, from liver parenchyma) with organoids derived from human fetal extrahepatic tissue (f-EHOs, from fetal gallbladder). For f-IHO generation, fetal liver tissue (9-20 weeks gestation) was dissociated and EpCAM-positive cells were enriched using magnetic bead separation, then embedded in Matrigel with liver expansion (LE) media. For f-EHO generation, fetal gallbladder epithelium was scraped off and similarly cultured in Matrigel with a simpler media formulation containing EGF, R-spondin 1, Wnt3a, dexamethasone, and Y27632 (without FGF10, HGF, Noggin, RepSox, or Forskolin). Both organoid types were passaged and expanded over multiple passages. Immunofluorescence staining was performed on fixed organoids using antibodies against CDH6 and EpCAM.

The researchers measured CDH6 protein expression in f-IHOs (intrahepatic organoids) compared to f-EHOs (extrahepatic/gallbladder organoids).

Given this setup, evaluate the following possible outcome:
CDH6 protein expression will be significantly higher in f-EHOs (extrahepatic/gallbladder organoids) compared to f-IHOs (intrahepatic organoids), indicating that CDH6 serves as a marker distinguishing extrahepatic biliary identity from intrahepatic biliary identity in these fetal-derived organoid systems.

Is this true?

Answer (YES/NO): NO